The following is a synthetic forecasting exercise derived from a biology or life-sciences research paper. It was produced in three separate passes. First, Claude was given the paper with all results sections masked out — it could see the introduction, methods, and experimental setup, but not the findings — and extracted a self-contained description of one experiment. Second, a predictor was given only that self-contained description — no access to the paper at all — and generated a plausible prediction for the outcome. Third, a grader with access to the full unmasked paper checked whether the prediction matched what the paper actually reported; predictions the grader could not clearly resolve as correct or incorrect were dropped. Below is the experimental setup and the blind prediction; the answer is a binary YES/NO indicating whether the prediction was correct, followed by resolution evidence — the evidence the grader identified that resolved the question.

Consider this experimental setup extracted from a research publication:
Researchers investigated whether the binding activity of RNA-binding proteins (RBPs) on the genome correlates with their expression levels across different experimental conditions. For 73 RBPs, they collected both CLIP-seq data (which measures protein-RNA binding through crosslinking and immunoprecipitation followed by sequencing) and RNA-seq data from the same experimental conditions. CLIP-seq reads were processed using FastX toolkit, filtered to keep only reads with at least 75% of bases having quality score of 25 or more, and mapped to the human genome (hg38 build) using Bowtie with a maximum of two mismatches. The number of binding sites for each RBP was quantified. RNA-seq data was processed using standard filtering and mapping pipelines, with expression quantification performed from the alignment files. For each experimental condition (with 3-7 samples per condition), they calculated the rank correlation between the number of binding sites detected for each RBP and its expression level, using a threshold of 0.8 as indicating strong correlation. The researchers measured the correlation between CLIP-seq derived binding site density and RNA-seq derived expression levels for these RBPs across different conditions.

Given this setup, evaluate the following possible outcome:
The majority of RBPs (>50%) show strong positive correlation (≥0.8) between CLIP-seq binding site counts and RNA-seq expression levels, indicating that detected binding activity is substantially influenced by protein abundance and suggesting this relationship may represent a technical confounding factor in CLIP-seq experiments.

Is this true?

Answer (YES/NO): YES